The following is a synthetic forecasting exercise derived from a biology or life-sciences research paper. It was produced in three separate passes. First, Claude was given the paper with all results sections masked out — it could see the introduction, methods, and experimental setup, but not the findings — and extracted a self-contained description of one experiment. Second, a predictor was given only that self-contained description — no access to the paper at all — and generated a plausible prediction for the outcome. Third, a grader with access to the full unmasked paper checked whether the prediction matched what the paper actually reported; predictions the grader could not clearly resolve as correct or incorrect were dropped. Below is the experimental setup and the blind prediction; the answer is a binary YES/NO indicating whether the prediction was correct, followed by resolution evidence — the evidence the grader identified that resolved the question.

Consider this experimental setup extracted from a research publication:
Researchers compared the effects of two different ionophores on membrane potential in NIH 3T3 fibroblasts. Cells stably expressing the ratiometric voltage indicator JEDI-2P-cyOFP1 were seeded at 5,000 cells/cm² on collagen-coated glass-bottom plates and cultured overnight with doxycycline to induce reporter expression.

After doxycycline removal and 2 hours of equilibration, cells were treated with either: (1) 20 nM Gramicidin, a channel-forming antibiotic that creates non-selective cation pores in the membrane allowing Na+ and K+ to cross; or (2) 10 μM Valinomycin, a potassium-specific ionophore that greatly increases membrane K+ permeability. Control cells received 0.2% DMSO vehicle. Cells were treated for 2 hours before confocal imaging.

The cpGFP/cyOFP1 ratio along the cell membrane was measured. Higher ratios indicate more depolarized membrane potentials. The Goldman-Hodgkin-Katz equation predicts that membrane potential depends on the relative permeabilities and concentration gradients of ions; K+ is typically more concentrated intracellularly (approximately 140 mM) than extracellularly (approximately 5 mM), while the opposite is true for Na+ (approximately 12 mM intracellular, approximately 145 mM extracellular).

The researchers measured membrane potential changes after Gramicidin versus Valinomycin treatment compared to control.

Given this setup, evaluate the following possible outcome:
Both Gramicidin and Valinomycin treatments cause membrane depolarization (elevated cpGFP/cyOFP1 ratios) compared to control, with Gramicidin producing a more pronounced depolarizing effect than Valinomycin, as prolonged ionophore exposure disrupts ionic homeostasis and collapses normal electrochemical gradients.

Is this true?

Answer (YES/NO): NO